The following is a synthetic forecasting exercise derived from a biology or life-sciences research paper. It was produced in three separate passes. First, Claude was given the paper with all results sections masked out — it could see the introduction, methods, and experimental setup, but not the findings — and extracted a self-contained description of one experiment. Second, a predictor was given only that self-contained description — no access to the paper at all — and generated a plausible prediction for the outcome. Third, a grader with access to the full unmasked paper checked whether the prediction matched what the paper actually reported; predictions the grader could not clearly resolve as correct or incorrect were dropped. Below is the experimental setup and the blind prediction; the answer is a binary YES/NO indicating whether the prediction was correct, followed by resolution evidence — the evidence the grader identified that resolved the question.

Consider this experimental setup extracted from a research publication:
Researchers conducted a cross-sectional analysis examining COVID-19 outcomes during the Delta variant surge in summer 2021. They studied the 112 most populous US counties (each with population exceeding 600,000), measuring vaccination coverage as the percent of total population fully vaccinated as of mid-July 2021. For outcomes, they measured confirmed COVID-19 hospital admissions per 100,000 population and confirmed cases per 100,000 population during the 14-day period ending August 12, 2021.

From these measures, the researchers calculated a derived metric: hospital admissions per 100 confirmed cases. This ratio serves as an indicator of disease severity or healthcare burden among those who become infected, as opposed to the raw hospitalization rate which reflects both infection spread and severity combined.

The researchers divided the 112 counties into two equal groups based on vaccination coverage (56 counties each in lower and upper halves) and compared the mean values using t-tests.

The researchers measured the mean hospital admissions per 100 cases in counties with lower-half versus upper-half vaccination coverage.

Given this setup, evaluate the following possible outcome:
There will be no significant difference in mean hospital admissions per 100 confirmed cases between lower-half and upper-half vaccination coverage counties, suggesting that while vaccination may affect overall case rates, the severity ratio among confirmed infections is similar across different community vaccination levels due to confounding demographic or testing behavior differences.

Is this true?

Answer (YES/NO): NO